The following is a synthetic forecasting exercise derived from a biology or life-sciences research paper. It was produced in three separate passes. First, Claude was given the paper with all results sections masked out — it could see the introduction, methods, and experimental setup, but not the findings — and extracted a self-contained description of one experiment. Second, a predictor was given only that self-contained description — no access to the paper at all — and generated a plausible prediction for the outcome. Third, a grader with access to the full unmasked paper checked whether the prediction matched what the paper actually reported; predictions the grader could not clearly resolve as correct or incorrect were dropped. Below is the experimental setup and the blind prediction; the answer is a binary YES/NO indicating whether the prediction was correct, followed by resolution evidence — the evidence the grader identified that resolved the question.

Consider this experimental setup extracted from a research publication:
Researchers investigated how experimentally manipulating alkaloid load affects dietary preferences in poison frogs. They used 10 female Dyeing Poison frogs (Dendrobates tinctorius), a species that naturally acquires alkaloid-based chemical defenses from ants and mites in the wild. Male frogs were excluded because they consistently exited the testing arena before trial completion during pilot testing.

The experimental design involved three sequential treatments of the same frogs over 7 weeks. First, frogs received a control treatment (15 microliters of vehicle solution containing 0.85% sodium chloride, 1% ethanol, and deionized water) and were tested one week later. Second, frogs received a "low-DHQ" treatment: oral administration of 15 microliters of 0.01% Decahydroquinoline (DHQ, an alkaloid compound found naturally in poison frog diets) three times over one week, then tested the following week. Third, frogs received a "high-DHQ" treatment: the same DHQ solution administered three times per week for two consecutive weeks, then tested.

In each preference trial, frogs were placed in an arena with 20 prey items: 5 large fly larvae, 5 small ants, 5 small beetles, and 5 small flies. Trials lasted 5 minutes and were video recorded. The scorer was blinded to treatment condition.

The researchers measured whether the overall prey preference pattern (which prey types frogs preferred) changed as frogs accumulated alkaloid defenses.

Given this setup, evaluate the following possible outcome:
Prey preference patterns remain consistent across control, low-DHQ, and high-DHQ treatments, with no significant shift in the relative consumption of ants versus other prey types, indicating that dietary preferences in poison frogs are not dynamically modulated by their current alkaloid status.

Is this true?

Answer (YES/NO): NO